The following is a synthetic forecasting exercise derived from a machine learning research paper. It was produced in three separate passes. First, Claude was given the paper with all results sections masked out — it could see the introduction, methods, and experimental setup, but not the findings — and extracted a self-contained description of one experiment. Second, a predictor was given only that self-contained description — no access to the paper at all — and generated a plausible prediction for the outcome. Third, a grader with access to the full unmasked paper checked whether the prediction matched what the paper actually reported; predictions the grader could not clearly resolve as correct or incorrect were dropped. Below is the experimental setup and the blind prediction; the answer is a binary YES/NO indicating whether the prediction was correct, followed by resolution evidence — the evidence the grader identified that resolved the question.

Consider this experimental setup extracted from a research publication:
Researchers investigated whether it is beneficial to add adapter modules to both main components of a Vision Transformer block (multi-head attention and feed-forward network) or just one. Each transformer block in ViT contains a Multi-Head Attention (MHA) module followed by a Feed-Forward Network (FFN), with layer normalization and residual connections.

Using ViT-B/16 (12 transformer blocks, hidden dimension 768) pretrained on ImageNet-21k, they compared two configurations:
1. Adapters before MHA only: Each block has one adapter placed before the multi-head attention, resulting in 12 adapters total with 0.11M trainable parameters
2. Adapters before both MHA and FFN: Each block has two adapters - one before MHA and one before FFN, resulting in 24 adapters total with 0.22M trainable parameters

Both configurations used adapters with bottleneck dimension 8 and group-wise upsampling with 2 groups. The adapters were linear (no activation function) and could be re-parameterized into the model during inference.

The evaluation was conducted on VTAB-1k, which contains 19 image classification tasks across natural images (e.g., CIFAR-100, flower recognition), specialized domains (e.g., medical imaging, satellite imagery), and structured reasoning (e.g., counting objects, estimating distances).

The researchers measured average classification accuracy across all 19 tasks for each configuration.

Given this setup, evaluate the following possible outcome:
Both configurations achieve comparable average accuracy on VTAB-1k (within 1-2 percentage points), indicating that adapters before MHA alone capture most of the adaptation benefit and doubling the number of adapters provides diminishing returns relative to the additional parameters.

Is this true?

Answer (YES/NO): YES